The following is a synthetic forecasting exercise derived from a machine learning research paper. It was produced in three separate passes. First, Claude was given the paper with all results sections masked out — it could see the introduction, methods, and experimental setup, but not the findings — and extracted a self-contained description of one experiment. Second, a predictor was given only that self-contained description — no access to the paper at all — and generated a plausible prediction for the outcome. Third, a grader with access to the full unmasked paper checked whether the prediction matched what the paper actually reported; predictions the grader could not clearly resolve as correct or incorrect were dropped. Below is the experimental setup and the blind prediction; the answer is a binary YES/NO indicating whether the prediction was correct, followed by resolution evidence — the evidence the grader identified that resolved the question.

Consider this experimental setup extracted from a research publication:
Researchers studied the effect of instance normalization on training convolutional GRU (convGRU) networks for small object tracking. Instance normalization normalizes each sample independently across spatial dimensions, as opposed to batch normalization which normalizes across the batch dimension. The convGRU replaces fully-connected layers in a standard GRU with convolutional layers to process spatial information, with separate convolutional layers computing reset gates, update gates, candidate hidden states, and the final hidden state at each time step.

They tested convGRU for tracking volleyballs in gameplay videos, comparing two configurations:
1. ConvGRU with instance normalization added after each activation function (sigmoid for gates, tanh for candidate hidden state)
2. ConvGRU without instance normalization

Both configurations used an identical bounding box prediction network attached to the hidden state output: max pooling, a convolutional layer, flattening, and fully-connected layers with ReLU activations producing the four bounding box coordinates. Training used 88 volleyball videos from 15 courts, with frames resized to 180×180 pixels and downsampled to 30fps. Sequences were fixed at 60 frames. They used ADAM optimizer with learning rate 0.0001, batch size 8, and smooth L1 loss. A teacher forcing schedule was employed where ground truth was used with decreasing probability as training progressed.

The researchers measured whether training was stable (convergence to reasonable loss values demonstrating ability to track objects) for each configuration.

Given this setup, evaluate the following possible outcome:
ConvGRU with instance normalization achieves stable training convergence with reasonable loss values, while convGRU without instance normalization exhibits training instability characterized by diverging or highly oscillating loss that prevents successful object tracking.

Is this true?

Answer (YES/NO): NO